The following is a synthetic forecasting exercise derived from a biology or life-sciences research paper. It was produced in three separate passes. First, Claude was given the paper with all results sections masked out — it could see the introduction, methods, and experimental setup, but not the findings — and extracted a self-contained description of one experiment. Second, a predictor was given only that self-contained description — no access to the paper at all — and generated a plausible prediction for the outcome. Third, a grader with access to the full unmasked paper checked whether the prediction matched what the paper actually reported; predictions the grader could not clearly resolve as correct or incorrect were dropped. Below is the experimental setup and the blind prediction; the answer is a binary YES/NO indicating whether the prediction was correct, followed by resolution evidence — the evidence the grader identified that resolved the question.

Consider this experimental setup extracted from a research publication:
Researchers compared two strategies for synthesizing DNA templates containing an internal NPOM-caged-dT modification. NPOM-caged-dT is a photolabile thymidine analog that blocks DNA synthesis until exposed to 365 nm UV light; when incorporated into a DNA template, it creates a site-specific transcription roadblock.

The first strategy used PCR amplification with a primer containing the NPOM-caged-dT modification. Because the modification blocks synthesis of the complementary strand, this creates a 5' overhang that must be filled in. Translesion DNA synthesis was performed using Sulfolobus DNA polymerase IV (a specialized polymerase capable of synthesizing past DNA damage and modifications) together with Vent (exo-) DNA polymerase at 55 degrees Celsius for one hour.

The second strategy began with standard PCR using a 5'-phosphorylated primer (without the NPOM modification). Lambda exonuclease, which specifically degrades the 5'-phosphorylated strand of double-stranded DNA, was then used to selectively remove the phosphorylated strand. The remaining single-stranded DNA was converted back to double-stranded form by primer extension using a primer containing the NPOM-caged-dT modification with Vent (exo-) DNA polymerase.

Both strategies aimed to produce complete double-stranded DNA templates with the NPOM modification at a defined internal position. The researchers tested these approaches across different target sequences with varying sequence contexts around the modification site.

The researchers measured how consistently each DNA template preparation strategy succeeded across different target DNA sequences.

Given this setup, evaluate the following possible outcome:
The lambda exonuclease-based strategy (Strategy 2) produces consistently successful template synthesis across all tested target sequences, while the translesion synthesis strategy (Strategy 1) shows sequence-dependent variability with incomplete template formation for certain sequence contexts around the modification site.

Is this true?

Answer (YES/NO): YES